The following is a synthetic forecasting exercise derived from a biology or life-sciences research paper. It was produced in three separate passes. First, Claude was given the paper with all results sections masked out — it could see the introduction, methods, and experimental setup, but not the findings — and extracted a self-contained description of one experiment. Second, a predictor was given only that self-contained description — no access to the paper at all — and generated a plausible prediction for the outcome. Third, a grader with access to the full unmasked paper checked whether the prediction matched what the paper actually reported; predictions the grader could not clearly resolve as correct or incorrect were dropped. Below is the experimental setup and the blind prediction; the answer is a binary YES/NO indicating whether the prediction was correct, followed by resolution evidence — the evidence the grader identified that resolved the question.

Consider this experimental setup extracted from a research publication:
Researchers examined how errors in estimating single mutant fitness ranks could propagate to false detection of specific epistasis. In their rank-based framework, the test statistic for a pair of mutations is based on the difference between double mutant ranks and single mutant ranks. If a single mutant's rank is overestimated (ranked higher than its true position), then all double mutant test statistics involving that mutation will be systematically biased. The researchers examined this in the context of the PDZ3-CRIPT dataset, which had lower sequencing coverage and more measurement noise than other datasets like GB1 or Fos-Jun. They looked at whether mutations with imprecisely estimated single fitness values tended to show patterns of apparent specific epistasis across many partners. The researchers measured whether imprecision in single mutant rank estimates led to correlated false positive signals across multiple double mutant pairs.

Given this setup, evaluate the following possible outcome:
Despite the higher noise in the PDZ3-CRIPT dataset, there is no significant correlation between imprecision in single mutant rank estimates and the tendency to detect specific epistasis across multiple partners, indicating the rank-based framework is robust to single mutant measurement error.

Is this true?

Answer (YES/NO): NO